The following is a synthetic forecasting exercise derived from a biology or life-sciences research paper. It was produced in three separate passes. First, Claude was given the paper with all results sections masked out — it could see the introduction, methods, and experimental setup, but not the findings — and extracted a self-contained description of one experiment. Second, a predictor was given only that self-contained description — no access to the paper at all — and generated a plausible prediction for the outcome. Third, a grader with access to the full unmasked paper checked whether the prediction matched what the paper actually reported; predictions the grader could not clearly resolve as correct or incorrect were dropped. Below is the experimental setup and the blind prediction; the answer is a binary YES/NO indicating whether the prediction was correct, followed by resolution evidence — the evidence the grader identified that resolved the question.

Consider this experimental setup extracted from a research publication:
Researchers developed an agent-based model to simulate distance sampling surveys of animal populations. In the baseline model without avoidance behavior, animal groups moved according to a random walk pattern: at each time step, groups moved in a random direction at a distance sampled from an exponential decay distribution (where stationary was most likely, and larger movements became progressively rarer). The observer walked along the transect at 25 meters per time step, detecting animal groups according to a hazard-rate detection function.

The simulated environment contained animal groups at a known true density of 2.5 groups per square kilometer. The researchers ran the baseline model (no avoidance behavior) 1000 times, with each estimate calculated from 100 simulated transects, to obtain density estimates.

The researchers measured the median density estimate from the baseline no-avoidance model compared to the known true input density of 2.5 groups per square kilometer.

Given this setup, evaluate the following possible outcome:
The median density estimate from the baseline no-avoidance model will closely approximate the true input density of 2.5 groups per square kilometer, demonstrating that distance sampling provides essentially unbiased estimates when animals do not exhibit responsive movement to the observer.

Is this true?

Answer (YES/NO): NO